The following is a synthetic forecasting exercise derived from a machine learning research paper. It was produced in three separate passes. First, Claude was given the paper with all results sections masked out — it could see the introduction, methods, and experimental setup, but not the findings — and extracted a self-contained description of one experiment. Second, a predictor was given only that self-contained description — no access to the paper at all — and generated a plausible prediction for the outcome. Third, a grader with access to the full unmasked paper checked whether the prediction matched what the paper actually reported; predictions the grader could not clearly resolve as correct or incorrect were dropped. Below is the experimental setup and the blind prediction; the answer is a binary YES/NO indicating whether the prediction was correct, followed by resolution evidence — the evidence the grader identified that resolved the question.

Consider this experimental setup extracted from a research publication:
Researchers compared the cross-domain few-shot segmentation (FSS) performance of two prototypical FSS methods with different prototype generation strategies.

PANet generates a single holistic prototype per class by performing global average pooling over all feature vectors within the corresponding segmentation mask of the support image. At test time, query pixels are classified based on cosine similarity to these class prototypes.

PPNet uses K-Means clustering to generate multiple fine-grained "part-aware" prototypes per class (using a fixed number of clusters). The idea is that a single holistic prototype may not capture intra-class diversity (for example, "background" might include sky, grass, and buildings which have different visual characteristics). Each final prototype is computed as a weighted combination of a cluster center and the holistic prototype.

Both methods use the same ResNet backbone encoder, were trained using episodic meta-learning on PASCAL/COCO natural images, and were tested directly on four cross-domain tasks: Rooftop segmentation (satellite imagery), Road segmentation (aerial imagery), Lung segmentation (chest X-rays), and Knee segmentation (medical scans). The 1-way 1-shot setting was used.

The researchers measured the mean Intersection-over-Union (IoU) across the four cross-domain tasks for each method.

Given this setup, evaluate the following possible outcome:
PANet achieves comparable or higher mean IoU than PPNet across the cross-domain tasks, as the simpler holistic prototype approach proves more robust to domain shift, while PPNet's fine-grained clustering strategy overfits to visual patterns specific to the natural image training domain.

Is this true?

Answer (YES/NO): YES